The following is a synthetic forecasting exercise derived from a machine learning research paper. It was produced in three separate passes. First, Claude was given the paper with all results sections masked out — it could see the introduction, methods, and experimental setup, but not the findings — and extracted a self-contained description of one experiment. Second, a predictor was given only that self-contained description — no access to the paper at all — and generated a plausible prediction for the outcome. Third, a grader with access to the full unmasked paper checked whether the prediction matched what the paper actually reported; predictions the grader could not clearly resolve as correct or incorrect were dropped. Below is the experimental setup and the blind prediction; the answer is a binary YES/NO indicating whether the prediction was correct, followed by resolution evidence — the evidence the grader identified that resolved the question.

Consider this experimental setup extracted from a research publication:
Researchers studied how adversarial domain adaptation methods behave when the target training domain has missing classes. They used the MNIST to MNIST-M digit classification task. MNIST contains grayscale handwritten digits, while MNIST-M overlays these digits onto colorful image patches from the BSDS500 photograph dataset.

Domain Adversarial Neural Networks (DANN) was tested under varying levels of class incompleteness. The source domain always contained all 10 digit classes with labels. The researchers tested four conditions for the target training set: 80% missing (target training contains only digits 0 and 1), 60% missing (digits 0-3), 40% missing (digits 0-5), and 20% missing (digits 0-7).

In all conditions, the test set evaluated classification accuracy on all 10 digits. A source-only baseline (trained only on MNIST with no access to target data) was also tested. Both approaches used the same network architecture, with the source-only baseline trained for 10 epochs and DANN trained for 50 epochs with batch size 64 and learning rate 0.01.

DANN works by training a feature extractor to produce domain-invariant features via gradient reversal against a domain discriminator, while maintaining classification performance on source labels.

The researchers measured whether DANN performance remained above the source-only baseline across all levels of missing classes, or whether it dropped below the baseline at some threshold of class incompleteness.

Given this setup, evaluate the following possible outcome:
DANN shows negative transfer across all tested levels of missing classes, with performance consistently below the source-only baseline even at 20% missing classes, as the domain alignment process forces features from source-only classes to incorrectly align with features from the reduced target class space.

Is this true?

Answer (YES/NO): NO